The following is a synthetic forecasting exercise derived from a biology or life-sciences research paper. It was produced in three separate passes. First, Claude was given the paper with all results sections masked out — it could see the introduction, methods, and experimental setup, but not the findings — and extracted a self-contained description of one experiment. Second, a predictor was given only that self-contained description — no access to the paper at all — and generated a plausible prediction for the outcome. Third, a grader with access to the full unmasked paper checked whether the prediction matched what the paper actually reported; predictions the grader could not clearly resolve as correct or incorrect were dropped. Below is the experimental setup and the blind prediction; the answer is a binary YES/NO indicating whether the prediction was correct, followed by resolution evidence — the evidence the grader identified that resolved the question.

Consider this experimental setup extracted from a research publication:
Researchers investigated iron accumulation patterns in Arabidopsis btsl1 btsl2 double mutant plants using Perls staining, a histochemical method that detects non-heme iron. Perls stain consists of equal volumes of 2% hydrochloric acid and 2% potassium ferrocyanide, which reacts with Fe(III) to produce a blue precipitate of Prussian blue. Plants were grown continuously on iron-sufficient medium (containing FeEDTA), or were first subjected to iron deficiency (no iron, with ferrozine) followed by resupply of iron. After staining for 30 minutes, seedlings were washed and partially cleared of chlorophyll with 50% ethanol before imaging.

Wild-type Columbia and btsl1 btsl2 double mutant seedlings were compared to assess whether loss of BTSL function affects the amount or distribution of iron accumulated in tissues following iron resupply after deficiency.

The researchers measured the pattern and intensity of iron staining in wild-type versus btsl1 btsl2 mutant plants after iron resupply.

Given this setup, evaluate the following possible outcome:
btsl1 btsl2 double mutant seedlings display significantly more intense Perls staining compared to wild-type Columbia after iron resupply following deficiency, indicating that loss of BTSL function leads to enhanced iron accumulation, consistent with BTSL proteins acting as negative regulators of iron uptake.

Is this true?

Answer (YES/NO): YES